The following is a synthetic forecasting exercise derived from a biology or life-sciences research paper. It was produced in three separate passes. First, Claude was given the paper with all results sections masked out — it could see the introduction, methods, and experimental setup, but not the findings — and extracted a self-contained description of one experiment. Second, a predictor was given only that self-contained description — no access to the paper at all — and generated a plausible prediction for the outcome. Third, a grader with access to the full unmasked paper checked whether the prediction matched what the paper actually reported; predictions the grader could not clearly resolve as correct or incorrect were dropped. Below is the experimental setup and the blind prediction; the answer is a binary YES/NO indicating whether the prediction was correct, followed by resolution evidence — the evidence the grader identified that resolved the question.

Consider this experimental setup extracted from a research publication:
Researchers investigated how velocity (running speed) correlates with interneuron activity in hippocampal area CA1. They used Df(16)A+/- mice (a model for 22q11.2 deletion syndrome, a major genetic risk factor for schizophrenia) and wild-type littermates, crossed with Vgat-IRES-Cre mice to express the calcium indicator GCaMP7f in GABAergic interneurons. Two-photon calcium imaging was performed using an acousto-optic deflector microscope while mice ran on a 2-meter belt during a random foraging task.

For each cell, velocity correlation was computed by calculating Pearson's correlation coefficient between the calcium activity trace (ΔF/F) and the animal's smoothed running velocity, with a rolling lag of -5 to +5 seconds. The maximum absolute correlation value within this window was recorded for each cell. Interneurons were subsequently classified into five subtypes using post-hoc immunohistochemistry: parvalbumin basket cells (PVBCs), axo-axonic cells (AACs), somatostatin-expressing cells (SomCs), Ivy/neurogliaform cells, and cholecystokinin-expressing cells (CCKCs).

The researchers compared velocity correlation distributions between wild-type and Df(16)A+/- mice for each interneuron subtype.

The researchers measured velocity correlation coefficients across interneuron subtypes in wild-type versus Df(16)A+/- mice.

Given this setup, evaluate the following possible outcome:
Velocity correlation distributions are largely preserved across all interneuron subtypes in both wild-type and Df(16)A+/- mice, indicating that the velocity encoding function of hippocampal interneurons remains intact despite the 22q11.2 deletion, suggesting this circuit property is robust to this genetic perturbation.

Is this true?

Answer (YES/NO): YES